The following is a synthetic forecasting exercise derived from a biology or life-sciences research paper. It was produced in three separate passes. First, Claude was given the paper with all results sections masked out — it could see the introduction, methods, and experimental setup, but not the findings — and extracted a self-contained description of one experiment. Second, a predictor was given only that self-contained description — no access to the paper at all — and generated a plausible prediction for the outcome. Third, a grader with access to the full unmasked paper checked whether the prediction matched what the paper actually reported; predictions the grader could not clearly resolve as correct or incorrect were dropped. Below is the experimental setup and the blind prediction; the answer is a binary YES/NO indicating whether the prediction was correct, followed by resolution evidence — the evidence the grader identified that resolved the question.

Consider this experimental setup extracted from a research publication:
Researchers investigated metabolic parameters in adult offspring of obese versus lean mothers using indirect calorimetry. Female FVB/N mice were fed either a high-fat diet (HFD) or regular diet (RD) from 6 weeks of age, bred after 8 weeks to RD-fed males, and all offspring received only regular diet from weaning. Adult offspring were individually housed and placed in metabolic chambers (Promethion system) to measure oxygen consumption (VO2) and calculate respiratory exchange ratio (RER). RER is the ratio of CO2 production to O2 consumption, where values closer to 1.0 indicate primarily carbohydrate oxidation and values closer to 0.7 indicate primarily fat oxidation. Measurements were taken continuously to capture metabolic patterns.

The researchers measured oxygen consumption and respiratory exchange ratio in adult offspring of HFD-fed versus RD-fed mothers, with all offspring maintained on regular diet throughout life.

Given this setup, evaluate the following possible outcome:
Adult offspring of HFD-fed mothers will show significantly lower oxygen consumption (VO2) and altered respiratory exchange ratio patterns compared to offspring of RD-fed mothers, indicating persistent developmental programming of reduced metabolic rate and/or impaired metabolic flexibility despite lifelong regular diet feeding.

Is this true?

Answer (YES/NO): NO